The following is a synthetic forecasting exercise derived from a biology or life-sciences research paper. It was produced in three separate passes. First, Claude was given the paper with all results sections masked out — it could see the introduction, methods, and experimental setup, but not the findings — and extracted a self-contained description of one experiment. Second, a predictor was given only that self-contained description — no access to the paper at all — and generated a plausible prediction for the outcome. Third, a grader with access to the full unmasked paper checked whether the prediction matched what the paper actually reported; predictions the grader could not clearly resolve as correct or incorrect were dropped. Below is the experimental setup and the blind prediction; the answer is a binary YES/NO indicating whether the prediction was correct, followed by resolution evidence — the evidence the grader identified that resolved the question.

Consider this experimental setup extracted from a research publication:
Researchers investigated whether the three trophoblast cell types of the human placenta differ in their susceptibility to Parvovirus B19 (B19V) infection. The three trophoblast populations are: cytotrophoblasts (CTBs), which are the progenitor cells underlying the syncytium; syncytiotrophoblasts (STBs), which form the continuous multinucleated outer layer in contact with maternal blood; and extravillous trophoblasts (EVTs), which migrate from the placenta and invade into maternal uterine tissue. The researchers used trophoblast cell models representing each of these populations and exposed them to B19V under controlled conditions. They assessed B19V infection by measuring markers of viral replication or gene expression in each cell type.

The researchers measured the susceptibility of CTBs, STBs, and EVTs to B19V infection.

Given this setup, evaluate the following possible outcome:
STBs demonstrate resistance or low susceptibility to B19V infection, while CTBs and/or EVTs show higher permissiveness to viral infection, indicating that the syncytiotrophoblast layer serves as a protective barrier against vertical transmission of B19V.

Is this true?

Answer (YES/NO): NO